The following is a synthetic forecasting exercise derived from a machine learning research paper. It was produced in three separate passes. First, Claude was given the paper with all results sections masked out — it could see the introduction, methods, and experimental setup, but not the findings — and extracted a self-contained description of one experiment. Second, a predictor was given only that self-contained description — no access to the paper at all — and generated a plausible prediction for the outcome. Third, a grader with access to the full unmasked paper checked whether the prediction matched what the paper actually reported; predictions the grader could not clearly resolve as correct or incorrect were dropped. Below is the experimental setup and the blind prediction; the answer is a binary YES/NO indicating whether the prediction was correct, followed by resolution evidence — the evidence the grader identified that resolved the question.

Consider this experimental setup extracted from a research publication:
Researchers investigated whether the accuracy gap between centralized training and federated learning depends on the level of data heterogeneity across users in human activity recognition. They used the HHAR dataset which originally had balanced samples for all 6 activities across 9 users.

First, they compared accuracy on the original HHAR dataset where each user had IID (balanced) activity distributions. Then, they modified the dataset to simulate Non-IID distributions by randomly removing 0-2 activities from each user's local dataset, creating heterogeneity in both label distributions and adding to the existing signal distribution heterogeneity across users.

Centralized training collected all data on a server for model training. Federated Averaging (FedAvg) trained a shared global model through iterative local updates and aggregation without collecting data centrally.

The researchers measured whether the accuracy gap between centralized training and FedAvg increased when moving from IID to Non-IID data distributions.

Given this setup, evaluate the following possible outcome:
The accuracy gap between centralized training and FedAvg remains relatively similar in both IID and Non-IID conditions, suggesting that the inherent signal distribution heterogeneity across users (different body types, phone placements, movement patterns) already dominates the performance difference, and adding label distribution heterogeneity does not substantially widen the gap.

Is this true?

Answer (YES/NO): YES